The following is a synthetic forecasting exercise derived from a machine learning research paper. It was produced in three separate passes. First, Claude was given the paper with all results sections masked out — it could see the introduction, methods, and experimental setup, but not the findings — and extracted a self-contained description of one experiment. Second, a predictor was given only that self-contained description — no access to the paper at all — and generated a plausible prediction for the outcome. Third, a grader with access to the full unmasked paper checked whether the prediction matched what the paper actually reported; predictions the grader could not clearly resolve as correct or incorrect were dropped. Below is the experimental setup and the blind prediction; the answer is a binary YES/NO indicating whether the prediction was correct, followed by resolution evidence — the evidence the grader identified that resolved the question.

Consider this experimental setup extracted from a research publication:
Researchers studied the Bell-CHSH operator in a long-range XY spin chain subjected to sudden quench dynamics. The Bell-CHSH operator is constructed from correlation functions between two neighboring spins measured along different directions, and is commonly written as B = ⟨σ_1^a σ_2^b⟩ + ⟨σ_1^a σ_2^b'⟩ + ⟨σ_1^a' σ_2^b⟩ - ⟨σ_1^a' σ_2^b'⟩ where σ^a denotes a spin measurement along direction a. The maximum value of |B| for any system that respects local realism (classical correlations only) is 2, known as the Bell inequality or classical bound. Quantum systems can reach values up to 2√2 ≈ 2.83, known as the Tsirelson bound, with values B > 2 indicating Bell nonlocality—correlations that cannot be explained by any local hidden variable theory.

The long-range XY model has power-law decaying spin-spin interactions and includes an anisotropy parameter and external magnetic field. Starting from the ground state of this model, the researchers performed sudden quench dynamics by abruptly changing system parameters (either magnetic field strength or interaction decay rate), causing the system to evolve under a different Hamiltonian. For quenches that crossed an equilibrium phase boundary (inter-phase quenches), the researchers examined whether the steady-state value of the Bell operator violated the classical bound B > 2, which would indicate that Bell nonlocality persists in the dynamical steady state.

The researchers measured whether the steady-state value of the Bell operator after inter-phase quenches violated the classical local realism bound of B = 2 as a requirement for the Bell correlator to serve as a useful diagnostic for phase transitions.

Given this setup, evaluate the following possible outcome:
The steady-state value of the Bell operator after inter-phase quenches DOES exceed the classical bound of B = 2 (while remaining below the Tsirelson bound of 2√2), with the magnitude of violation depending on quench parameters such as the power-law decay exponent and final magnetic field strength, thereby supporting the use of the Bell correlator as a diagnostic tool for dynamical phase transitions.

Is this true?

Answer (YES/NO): NO